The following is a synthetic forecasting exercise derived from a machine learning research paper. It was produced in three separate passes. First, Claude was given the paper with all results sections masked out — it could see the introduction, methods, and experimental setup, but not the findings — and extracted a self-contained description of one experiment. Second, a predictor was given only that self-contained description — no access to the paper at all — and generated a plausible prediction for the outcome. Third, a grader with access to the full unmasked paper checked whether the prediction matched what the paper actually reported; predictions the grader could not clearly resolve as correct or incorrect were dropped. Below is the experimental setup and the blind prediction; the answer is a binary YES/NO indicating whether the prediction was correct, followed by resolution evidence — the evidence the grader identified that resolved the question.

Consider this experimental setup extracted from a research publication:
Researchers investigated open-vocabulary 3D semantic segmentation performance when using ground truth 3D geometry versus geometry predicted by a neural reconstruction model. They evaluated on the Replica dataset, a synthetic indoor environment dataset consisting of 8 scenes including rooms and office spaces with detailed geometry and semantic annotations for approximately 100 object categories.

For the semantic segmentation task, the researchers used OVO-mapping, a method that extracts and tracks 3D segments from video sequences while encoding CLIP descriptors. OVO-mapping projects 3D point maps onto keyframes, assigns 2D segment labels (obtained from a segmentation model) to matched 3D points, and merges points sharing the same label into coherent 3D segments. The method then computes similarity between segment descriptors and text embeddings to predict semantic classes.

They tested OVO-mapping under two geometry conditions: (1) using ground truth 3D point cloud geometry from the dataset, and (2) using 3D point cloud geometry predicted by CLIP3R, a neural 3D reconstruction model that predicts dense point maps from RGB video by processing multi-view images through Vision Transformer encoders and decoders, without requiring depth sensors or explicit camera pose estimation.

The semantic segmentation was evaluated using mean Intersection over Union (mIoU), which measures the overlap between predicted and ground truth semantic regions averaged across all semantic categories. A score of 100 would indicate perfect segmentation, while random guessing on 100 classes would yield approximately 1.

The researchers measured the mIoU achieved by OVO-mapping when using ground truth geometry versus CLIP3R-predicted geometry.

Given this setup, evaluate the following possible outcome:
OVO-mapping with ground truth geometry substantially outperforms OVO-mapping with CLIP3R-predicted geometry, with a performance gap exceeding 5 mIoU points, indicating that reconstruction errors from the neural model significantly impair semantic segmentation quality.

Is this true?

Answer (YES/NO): NO